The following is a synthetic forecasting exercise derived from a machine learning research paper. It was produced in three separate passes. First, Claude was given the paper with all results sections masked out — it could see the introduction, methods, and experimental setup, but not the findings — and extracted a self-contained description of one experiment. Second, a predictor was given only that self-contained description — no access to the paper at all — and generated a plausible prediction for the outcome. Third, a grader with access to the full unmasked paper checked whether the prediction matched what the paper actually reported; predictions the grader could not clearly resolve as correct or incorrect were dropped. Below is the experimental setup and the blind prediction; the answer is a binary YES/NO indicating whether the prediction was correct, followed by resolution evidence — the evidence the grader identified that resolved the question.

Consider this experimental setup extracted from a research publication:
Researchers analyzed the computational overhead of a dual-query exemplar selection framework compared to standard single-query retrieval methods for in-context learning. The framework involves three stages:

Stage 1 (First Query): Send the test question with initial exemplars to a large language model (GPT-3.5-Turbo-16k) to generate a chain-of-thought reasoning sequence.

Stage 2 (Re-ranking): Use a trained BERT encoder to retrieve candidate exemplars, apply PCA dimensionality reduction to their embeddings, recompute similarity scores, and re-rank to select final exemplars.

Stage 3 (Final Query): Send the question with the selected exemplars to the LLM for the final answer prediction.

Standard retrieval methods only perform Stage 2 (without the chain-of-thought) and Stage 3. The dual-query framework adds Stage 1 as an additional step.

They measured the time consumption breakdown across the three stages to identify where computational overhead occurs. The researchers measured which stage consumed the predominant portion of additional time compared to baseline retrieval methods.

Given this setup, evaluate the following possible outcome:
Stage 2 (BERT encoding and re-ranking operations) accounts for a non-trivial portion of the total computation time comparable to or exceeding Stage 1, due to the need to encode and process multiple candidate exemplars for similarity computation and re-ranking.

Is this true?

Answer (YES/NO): NO